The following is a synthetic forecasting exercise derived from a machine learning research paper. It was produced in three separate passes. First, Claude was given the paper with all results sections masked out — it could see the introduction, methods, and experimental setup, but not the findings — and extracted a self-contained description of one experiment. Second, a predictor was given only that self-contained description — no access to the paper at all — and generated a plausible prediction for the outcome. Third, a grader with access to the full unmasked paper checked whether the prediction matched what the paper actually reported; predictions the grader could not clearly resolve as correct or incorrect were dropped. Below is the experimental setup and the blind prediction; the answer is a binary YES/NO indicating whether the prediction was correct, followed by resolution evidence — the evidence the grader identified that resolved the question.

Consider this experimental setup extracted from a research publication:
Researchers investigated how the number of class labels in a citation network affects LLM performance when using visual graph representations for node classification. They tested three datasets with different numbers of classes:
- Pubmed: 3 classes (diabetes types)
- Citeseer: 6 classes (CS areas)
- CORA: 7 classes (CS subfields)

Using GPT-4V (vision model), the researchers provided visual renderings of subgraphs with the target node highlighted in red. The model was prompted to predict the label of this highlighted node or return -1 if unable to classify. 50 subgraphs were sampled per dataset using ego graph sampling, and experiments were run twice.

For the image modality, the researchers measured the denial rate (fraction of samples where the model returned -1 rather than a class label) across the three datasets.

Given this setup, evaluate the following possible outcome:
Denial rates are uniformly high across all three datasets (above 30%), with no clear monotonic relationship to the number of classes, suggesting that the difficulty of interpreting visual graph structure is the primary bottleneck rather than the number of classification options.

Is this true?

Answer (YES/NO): NO